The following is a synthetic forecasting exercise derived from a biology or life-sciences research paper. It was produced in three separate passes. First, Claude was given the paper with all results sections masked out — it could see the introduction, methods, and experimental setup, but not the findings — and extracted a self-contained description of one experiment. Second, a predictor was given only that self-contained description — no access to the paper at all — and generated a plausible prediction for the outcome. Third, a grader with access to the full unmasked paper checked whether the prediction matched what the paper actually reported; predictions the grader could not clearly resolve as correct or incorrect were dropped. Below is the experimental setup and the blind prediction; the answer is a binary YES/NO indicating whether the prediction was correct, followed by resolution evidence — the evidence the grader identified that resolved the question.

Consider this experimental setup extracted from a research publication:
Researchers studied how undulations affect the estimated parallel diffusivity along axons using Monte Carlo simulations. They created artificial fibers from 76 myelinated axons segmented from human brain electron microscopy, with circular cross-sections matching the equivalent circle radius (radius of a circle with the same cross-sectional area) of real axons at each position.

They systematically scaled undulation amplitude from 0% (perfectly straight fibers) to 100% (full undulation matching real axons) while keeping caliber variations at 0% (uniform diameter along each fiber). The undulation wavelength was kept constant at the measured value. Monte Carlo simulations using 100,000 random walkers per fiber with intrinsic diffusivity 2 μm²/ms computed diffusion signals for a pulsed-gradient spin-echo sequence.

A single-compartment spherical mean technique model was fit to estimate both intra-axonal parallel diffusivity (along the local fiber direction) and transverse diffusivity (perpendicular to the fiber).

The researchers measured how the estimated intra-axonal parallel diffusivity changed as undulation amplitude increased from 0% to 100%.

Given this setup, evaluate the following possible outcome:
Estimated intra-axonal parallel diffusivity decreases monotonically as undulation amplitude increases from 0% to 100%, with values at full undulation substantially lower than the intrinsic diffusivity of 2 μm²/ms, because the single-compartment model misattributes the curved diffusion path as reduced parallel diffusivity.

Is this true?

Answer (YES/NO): YES